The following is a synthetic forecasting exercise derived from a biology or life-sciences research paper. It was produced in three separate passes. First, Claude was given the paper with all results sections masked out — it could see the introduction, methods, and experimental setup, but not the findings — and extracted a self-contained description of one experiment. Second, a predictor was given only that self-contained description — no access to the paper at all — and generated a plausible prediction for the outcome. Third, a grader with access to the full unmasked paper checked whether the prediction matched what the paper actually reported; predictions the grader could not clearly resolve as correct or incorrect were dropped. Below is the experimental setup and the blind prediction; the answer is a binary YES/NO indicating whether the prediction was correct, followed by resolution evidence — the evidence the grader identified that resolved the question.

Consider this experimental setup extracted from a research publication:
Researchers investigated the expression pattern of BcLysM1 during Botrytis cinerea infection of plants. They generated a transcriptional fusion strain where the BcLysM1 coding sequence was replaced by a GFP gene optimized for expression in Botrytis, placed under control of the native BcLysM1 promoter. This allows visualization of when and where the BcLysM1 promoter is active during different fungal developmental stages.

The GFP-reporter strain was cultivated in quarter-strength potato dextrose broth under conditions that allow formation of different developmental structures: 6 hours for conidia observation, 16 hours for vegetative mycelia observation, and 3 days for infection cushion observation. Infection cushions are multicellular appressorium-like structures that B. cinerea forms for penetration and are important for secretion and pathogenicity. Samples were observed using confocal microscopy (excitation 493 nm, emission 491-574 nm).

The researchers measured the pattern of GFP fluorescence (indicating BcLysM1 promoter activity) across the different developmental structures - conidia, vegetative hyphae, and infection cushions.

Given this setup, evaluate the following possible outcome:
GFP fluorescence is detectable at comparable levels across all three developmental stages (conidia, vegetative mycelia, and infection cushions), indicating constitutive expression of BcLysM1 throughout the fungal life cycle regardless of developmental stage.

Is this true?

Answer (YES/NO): NO